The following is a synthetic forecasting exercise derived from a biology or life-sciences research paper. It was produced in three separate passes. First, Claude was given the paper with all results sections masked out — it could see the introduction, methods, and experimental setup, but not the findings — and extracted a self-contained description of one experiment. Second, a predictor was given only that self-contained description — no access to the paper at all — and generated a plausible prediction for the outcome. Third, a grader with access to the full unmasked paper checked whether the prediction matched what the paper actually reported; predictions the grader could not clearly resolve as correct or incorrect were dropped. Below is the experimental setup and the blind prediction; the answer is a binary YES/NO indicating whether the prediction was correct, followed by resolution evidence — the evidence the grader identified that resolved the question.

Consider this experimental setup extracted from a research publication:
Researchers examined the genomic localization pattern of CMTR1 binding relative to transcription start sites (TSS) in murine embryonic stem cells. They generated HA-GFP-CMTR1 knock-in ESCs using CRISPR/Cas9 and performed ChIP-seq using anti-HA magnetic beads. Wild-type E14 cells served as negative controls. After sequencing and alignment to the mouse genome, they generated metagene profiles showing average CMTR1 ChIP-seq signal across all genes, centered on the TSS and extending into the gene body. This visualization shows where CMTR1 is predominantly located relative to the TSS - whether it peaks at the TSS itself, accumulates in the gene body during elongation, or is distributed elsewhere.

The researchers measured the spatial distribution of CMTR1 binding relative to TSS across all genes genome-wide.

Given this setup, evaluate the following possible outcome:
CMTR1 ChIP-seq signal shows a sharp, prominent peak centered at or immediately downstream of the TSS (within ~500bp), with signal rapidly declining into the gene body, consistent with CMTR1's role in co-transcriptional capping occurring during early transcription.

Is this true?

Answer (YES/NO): YES